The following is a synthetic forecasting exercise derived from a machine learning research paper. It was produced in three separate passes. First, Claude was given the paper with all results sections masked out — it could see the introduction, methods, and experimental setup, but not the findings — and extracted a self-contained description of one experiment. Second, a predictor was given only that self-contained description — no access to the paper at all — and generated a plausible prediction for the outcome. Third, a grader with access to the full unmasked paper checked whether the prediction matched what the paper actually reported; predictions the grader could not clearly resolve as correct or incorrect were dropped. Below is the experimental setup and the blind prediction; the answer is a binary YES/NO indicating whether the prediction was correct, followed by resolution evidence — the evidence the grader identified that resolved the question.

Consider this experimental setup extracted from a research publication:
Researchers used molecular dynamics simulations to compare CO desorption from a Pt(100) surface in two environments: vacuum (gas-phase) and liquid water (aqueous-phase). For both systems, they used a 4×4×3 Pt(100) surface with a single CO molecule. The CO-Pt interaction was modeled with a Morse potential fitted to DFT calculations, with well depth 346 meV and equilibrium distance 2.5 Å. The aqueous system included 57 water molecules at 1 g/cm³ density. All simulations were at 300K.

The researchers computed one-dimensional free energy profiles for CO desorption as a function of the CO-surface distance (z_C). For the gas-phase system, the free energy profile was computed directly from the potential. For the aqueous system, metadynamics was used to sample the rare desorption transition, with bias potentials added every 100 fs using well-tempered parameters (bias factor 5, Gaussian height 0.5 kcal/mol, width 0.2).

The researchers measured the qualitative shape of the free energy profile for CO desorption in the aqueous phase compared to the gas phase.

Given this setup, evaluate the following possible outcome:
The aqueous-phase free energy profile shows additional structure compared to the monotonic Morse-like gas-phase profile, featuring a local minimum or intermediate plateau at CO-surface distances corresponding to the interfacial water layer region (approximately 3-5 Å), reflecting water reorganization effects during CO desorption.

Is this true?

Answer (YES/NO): NO